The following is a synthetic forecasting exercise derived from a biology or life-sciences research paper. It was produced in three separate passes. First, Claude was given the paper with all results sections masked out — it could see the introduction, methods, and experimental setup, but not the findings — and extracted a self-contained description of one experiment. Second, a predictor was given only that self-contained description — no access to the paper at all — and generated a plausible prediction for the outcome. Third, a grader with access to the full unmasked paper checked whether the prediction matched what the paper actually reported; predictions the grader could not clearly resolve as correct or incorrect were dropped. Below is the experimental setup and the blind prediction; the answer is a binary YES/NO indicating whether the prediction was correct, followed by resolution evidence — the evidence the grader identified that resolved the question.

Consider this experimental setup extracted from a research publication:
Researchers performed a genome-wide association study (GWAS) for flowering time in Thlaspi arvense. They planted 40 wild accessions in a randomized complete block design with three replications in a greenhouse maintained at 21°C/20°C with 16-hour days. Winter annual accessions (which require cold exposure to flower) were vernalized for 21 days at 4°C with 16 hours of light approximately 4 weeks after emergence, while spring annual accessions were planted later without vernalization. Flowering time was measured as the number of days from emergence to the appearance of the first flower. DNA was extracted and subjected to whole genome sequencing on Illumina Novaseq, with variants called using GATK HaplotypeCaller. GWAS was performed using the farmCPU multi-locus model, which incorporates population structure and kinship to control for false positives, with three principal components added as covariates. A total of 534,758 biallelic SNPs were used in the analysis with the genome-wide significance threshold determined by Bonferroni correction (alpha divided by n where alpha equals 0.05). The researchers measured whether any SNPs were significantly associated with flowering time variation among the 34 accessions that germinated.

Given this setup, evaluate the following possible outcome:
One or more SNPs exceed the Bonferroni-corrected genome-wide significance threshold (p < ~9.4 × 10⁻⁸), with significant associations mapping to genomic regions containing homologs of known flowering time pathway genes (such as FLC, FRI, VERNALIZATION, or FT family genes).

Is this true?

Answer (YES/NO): NO